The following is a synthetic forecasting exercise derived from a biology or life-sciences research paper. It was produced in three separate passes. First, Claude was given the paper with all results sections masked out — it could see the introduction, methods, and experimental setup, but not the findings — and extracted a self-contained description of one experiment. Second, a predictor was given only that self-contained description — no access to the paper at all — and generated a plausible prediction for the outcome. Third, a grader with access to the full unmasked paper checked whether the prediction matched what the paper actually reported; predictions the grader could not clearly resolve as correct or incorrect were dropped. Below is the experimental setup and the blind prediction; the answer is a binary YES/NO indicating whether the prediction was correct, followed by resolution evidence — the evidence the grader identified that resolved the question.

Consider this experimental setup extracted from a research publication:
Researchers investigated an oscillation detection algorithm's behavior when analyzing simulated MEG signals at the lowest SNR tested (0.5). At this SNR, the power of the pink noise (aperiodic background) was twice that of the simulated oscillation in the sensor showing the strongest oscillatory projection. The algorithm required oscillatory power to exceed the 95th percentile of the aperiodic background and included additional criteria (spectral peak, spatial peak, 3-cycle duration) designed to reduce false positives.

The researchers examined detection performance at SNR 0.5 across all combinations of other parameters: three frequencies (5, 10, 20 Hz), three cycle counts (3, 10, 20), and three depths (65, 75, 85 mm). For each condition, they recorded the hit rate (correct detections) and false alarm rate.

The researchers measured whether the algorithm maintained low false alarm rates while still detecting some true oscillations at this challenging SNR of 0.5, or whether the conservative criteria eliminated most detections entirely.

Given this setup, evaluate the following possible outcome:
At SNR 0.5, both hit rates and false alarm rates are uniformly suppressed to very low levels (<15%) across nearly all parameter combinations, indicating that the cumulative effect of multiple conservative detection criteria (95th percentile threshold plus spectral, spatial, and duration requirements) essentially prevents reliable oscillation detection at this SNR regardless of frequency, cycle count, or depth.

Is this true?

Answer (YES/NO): NO